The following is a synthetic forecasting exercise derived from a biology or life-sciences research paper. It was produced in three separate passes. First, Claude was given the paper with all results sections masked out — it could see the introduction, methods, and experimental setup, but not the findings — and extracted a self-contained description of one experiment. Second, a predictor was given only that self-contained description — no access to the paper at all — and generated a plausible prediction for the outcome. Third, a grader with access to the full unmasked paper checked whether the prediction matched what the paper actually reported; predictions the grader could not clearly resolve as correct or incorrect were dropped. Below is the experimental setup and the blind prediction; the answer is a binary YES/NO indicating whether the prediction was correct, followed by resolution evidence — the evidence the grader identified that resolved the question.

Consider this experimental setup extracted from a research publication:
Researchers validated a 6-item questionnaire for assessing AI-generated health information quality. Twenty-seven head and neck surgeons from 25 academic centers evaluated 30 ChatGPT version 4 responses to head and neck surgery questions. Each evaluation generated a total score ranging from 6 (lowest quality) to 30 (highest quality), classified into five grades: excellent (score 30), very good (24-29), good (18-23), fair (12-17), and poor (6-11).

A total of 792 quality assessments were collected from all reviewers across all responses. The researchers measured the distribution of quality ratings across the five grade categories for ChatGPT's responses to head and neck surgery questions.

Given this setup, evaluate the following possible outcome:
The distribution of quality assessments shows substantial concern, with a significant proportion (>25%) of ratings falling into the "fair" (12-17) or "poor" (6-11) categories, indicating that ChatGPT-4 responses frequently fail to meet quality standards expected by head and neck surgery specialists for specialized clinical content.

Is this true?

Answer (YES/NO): NO